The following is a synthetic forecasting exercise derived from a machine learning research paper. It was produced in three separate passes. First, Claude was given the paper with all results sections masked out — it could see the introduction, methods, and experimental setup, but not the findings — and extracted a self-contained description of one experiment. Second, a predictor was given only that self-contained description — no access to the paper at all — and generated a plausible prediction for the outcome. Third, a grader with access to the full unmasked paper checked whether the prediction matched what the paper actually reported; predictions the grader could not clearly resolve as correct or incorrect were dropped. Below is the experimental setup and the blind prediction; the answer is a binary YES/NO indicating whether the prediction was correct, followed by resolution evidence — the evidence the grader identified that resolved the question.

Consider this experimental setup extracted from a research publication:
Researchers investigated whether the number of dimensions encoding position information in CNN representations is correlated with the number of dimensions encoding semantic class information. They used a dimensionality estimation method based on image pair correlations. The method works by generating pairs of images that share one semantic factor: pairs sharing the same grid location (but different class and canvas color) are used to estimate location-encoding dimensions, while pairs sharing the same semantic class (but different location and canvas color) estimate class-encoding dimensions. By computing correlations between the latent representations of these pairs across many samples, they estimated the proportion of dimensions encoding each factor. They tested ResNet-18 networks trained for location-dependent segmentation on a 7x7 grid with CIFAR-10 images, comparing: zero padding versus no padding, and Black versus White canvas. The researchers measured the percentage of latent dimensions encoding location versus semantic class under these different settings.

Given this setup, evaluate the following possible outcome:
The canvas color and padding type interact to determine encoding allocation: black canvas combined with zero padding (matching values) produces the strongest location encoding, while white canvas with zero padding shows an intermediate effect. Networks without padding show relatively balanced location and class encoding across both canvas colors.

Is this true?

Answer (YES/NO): NO